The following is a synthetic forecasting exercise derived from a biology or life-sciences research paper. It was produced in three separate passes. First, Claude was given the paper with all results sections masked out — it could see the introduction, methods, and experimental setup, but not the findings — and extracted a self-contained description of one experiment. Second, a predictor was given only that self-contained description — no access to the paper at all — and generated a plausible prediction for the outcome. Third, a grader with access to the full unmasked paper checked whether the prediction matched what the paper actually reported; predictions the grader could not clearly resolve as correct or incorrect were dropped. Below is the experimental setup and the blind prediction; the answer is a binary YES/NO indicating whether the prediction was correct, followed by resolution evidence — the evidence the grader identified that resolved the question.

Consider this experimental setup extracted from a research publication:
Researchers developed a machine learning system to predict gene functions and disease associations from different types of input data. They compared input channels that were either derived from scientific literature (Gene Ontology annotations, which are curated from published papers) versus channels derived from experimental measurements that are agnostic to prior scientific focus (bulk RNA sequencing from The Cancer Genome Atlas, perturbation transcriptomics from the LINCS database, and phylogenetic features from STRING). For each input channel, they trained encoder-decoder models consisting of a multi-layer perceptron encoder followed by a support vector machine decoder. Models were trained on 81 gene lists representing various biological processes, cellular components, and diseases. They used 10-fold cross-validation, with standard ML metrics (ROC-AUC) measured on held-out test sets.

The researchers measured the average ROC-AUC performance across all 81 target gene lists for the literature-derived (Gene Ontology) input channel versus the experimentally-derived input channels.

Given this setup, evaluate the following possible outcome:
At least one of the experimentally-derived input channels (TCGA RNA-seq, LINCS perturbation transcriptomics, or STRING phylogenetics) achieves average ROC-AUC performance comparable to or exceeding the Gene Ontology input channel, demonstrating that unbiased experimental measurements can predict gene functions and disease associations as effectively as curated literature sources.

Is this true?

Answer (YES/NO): NO